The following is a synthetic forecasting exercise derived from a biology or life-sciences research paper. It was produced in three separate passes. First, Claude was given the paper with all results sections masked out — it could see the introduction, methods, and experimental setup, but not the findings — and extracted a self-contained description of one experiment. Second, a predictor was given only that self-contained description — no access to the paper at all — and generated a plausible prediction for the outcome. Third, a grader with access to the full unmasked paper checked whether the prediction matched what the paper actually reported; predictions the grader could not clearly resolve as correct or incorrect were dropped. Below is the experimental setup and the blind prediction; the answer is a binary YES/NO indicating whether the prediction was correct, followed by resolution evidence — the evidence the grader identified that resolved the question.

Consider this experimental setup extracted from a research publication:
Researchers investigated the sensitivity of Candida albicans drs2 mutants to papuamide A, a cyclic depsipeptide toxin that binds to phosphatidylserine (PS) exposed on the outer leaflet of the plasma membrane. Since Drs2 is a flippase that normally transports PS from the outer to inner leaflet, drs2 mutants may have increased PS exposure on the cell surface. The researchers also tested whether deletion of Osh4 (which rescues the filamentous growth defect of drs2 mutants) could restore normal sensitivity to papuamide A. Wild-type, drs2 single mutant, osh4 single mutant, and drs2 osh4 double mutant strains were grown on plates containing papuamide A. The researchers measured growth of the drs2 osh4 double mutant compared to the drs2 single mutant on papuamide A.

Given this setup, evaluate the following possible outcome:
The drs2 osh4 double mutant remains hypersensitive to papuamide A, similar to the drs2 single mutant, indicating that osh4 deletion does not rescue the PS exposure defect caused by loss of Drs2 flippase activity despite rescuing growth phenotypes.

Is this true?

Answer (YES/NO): YES